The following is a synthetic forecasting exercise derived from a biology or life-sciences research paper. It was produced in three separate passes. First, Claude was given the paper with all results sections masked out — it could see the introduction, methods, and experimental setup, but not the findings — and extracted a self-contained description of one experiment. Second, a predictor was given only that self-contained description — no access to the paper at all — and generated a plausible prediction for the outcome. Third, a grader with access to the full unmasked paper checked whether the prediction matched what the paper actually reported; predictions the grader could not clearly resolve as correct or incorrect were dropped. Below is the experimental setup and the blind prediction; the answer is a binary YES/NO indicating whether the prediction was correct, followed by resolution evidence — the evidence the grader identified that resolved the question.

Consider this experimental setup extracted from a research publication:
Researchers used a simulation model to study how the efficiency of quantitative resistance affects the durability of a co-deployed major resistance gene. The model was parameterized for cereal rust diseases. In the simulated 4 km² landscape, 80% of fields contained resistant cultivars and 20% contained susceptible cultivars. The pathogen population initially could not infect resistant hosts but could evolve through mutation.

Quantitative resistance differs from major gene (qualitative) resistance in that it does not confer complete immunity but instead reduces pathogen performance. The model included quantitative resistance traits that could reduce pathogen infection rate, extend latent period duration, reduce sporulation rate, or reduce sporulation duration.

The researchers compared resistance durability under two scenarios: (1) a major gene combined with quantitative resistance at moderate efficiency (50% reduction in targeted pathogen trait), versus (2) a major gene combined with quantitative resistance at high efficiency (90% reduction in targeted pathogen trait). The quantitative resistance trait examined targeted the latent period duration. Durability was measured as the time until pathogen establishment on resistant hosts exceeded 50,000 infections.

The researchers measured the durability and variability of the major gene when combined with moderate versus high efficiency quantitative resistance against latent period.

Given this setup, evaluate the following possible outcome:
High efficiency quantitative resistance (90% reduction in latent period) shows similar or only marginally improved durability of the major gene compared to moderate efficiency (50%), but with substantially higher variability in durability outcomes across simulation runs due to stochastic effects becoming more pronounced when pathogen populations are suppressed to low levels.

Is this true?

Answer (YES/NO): NO